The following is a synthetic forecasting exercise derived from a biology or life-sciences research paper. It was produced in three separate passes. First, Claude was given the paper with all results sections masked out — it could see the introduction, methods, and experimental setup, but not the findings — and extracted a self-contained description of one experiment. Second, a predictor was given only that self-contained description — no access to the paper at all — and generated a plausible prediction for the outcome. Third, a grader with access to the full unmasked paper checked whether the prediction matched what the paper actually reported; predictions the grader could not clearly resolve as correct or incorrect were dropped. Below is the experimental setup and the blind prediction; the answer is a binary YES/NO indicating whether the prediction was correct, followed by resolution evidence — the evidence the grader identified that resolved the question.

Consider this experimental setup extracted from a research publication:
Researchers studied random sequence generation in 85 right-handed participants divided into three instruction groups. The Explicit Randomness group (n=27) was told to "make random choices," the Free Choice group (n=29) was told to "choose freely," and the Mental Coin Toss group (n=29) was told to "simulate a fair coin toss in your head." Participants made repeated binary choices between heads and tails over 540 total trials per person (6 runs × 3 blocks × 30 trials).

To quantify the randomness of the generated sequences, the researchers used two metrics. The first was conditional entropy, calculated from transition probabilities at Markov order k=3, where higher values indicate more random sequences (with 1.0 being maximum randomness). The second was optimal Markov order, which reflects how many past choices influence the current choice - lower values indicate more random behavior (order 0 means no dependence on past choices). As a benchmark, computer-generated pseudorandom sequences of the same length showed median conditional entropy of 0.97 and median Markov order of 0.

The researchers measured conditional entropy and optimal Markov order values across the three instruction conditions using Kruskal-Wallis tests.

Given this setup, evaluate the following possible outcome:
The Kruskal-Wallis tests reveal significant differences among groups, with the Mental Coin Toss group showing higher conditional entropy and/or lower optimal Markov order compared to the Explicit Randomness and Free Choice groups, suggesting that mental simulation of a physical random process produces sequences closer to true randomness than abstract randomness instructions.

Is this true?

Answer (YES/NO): NO